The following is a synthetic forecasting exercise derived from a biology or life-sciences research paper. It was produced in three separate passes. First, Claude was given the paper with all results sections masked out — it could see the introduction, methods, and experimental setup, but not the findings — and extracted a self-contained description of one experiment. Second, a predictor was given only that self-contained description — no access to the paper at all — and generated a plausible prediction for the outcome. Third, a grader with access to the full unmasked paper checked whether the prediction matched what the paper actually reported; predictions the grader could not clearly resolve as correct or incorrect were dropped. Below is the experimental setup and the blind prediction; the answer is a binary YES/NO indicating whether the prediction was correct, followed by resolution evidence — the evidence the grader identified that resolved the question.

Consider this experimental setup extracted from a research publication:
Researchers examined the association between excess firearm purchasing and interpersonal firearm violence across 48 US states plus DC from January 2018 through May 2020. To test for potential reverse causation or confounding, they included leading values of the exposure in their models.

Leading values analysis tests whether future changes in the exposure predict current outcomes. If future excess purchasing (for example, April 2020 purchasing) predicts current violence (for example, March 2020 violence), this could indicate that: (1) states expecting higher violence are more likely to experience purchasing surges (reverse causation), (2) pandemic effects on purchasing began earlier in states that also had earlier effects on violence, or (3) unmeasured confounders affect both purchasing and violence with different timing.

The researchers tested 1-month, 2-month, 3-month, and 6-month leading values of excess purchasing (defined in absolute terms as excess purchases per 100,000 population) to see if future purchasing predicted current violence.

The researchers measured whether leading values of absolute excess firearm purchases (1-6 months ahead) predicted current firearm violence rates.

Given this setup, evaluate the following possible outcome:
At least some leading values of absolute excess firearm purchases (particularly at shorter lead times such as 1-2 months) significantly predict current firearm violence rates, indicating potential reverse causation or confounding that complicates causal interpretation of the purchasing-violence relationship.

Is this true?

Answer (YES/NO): NO